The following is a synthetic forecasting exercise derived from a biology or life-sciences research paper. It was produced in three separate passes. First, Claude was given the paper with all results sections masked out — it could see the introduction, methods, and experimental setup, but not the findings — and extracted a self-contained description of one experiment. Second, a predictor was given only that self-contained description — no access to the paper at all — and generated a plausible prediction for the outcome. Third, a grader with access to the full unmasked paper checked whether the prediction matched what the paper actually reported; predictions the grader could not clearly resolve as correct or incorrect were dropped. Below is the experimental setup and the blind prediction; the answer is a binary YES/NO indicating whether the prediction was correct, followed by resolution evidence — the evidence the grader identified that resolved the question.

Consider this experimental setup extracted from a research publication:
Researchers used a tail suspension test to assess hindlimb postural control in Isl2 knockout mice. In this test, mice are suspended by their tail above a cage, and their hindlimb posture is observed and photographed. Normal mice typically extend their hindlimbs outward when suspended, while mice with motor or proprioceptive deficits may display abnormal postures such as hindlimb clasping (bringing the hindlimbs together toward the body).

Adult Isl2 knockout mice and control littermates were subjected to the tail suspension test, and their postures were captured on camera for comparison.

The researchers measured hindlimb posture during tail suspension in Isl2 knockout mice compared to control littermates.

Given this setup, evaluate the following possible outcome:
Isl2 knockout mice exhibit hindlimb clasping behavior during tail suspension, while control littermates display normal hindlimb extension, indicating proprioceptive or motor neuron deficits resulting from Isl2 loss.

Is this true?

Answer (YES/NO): NO